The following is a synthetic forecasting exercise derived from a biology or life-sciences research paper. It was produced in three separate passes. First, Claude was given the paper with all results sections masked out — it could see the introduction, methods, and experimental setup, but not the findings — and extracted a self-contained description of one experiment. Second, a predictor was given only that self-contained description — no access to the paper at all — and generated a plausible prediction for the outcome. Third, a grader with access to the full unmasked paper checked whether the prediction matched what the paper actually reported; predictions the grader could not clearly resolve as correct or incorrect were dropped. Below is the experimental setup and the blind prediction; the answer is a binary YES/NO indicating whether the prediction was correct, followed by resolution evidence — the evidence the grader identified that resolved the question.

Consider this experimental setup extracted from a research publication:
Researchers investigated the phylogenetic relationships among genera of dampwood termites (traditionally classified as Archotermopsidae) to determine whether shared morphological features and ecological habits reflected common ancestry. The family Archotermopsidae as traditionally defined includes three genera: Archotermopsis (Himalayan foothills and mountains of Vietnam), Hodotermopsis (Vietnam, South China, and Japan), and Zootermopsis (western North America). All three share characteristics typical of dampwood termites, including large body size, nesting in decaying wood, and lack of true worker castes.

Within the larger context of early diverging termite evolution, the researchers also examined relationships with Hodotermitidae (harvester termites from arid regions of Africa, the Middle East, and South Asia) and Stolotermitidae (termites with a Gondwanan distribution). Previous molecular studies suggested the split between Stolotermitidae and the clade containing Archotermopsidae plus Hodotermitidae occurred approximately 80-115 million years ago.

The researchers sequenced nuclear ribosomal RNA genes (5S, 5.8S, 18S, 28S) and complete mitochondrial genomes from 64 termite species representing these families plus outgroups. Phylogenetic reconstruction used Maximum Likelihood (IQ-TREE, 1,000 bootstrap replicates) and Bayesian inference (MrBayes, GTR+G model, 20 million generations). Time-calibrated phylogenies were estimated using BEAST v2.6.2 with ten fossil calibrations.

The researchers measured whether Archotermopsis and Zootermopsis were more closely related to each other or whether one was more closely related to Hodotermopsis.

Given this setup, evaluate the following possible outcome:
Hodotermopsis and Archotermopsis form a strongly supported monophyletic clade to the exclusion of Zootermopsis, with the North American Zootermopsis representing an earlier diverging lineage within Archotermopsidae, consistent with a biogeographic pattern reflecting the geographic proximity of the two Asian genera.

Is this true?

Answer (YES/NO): NO